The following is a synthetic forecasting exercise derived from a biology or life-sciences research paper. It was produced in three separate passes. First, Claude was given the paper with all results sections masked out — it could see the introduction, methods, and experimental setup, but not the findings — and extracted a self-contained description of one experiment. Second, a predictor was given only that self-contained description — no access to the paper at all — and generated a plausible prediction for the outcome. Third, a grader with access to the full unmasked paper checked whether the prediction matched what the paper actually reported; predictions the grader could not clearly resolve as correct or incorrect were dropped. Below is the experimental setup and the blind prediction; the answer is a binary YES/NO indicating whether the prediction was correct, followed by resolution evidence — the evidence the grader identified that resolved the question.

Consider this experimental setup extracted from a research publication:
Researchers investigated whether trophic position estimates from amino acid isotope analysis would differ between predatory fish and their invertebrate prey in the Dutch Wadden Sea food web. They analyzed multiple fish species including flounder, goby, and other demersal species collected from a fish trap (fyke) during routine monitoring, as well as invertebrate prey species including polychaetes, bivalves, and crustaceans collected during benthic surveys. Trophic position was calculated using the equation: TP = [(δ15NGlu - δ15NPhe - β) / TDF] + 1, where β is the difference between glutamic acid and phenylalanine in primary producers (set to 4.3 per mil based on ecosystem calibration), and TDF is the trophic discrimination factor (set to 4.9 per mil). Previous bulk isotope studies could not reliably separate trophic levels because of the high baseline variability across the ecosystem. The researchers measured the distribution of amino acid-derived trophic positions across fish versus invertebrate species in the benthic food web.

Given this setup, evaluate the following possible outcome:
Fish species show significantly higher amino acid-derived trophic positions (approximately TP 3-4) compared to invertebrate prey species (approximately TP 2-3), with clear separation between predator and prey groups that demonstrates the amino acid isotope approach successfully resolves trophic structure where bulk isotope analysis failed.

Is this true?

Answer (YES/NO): NO